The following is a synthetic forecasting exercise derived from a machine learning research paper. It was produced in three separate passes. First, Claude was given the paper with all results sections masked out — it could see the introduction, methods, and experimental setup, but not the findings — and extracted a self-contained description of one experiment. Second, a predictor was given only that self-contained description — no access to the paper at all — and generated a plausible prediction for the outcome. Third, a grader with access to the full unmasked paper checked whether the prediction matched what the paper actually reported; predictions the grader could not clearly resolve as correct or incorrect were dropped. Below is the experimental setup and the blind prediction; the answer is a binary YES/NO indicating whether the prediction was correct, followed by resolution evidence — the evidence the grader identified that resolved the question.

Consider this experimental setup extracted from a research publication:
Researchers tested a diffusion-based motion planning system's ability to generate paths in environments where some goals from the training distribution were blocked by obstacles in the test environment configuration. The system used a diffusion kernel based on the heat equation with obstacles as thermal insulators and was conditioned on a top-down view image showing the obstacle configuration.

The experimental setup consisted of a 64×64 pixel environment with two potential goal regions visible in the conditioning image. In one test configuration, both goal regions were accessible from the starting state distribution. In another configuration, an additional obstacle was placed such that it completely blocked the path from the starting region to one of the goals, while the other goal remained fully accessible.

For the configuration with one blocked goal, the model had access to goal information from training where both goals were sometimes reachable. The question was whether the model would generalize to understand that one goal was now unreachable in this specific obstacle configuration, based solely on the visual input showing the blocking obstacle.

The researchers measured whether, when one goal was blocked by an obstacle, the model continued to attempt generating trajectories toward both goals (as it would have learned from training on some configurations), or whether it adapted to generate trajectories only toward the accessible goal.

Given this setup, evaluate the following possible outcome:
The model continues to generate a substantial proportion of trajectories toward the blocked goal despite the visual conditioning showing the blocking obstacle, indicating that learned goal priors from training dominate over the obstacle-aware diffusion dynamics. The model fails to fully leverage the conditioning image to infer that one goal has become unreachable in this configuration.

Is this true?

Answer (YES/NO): NO